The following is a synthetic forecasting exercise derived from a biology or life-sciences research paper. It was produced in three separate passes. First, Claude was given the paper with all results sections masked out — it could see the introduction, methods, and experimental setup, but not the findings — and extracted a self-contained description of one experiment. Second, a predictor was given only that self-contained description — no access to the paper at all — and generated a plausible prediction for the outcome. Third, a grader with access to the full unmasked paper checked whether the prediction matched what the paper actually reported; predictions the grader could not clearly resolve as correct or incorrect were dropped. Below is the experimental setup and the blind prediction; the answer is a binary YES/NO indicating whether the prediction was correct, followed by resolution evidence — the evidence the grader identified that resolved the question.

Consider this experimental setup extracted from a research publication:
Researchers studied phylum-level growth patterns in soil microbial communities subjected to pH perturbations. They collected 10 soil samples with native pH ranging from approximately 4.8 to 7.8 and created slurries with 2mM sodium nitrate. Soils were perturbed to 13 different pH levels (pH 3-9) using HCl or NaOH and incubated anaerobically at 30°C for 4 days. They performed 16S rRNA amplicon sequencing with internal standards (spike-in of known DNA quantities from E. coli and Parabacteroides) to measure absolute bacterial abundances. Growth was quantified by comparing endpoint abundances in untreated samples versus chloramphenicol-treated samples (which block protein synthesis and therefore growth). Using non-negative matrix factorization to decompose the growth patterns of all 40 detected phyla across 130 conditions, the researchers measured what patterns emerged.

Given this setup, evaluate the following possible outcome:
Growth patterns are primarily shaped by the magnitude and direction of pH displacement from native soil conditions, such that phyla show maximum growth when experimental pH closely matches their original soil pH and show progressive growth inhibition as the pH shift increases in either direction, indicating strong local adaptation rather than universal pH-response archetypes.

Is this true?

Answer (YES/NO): NO